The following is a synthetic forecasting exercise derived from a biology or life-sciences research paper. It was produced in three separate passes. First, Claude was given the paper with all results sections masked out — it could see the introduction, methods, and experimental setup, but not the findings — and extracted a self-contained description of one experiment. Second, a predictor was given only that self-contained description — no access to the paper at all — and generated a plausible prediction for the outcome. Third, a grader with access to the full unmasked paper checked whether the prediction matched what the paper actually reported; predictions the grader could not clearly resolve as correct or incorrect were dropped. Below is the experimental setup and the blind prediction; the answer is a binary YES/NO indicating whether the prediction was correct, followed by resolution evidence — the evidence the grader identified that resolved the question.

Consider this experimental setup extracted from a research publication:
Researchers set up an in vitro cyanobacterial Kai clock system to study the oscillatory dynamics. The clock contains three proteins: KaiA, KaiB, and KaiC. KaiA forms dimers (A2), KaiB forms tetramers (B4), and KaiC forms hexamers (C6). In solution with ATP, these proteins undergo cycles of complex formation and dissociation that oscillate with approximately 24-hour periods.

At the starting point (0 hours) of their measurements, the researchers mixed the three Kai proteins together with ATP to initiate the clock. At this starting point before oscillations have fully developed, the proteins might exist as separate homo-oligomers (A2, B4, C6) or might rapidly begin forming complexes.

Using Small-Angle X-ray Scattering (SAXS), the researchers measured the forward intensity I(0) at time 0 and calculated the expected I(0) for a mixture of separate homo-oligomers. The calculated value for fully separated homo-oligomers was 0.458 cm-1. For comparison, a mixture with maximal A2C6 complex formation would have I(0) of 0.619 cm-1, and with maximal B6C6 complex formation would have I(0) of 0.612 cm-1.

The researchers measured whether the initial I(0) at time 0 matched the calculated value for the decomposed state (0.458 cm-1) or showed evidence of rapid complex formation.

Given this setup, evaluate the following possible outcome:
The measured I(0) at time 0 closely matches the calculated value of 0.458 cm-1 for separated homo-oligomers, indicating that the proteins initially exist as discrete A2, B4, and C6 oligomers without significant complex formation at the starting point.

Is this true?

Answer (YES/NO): YES